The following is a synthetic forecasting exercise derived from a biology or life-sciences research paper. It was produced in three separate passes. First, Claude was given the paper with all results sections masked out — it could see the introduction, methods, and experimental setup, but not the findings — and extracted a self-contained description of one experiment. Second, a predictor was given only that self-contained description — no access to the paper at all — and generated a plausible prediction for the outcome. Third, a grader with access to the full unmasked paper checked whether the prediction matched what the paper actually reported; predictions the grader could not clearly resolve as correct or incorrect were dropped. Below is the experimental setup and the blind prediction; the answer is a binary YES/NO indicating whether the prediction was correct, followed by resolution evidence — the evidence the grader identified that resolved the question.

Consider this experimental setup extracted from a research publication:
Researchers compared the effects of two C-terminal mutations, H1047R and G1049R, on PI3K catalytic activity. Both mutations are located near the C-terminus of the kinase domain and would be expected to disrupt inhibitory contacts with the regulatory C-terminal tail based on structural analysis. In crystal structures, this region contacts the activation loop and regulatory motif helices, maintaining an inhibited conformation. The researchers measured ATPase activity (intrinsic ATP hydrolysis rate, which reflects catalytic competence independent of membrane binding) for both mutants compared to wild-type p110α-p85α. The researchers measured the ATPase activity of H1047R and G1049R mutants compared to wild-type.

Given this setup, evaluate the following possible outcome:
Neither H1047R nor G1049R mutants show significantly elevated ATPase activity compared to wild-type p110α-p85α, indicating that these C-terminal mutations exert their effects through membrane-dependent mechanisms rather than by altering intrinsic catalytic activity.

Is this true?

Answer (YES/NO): NO